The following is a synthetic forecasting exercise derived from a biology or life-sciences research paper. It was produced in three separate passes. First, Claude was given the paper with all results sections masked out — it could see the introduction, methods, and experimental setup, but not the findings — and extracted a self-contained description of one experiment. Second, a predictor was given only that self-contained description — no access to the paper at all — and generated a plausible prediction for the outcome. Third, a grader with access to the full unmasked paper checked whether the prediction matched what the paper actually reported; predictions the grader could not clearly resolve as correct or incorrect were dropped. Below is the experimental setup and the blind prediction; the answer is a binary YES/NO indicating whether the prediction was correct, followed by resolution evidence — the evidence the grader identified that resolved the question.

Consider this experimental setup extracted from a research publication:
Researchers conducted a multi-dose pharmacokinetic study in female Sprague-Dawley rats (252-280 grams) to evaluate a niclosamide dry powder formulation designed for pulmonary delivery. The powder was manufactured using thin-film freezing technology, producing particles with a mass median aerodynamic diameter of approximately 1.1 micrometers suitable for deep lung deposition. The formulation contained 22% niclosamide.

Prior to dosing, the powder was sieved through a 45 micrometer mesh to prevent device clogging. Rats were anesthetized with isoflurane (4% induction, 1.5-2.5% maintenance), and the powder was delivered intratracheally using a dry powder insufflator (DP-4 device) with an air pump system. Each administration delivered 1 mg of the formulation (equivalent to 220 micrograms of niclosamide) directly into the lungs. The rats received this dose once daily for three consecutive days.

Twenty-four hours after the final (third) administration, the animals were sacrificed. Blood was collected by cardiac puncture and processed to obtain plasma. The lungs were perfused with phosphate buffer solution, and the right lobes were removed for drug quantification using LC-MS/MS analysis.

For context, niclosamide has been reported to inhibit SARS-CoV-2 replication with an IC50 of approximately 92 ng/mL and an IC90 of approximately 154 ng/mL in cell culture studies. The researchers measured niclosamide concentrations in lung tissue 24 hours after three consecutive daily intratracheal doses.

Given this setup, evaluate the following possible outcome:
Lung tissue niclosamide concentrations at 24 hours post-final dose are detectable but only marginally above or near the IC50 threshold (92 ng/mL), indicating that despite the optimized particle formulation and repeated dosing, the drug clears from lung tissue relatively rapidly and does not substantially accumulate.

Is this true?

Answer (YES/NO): NO